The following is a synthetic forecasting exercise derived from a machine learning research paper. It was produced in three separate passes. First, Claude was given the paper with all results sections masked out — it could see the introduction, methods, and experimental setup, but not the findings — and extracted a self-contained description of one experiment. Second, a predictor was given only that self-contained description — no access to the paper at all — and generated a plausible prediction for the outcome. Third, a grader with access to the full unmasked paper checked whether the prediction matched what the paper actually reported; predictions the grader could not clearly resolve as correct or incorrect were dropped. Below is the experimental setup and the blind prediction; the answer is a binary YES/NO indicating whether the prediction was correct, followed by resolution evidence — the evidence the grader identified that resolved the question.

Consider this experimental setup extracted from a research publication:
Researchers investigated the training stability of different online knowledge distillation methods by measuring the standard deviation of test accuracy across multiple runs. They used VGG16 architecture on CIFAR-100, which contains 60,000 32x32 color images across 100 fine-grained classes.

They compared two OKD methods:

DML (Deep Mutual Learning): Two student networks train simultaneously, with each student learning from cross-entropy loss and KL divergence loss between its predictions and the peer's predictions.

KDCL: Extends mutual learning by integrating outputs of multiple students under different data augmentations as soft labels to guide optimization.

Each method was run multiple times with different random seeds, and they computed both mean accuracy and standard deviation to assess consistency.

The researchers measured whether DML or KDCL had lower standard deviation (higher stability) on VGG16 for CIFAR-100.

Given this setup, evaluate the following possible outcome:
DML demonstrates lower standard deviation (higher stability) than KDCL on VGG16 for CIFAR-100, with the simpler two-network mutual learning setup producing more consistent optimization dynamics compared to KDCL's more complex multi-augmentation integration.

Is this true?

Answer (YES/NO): YES